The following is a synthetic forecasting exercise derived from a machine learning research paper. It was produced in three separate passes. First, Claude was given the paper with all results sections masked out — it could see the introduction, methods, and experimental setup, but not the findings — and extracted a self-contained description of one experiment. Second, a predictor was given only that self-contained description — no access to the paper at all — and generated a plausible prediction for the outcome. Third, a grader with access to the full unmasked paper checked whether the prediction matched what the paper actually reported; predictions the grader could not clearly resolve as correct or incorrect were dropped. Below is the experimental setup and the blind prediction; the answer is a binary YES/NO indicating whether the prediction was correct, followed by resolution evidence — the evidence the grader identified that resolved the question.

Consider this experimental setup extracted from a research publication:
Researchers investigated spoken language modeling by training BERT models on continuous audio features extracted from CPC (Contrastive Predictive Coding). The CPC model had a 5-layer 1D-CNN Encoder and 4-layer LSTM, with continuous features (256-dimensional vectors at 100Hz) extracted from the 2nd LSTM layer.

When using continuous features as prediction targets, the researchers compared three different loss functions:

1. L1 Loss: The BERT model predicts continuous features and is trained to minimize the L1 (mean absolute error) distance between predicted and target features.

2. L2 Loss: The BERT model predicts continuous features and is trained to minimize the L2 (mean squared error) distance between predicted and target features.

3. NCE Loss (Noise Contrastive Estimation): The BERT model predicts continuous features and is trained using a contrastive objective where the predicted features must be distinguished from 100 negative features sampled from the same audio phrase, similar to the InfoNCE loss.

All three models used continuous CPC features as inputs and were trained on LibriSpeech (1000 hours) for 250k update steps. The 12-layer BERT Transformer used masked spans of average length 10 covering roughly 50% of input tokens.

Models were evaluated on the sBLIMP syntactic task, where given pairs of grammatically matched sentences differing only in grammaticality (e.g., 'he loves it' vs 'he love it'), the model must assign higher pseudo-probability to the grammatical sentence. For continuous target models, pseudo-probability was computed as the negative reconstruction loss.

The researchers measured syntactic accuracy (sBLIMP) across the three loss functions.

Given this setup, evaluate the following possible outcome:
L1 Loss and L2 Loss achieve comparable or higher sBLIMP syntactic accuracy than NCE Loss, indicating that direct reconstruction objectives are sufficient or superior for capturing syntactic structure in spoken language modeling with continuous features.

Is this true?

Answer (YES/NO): YES